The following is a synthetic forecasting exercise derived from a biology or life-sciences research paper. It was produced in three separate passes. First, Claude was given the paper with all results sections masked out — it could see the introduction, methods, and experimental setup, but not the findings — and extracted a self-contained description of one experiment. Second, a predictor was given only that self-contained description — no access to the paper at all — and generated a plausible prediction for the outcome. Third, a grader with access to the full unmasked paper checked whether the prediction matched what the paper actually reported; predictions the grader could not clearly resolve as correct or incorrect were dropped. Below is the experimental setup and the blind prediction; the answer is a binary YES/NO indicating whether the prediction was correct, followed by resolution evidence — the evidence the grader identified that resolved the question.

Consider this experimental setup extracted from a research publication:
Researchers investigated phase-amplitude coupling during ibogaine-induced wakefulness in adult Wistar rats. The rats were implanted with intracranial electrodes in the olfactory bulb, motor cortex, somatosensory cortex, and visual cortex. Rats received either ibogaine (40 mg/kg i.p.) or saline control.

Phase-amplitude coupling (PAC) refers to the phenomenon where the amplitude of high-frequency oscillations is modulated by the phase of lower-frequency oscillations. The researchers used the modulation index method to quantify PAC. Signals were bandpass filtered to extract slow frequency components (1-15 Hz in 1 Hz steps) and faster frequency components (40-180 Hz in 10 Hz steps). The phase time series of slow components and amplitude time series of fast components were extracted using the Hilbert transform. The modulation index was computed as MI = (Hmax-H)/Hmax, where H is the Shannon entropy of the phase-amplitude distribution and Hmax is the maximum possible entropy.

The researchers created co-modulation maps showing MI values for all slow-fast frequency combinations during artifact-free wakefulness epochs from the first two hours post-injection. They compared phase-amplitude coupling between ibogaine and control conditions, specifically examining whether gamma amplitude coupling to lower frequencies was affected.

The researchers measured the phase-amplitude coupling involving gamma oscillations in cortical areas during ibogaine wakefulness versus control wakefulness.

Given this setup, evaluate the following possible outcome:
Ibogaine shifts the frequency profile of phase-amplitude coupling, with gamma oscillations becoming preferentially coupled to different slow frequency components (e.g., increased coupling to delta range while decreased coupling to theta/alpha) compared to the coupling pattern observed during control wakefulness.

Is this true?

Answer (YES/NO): NO